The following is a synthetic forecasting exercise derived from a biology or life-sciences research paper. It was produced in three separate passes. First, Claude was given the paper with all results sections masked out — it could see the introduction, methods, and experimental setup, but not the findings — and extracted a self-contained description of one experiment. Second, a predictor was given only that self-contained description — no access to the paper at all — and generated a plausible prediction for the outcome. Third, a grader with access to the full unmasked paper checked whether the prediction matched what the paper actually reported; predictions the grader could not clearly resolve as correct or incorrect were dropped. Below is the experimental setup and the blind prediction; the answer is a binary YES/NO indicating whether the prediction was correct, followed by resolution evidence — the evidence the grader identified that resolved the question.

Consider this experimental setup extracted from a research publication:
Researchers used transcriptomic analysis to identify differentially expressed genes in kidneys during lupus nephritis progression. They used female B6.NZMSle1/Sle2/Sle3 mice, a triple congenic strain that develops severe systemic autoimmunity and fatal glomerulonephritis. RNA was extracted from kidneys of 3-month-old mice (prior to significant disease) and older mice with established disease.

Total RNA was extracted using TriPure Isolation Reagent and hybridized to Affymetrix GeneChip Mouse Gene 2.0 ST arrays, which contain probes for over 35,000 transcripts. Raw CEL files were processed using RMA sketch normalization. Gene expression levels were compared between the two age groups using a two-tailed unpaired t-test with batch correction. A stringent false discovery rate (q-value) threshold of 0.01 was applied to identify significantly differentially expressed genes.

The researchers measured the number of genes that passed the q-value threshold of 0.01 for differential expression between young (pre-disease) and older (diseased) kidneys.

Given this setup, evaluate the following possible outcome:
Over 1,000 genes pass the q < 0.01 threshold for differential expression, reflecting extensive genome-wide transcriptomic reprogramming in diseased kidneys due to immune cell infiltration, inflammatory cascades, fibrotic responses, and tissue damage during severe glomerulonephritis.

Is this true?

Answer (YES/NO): NO